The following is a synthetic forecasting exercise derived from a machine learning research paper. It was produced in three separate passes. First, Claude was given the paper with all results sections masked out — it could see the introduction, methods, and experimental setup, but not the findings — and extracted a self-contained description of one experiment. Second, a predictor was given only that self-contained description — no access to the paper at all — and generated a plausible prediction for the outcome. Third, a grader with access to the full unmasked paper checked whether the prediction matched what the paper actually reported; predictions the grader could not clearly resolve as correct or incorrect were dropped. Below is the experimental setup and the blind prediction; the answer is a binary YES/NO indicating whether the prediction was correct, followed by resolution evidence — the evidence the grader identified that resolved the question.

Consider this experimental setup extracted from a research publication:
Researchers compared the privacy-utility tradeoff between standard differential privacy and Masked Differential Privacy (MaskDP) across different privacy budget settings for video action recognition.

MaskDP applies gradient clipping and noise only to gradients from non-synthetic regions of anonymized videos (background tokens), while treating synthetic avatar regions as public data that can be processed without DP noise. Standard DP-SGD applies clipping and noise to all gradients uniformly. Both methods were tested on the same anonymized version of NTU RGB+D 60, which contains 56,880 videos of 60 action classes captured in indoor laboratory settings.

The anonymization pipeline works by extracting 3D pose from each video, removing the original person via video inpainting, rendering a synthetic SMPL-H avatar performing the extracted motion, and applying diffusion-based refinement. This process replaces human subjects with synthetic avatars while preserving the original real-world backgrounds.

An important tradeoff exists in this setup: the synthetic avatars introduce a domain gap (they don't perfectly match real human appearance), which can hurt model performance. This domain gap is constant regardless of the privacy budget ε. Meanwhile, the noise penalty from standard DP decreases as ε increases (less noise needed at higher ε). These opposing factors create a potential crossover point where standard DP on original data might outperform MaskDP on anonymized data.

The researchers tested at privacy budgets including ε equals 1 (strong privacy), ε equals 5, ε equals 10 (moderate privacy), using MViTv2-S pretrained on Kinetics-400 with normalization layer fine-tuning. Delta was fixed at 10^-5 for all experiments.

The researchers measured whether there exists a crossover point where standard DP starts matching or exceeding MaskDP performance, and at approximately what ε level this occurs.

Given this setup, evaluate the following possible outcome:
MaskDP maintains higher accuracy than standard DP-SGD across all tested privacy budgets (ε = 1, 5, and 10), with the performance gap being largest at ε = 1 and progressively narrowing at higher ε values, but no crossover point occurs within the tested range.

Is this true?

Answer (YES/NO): NO